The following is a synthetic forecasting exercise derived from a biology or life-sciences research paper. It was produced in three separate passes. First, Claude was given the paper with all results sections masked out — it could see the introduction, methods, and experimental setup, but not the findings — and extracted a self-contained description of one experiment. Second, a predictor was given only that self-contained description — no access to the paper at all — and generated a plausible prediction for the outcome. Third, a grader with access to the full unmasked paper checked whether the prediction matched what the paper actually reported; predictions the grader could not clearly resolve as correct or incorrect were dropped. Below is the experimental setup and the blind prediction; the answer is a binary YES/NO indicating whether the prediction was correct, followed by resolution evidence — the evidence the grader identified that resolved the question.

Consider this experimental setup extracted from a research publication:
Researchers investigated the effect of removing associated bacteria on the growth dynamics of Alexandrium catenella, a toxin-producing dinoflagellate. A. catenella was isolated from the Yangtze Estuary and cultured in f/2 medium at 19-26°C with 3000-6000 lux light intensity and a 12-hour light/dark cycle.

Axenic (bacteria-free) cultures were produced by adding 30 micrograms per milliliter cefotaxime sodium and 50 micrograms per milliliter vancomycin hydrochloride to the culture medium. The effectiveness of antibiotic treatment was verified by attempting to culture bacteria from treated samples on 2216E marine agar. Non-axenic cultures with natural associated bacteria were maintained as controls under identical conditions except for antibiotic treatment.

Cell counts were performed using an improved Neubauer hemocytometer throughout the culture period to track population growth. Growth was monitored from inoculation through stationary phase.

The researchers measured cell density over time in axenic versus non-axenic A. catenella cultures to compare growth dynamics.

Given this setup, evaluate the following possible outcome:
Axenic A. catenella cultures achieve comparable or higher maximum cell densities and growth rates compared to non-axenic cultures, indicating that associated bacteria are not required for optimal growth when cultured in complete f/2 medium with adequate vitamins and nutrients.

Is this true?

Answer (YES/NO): NO